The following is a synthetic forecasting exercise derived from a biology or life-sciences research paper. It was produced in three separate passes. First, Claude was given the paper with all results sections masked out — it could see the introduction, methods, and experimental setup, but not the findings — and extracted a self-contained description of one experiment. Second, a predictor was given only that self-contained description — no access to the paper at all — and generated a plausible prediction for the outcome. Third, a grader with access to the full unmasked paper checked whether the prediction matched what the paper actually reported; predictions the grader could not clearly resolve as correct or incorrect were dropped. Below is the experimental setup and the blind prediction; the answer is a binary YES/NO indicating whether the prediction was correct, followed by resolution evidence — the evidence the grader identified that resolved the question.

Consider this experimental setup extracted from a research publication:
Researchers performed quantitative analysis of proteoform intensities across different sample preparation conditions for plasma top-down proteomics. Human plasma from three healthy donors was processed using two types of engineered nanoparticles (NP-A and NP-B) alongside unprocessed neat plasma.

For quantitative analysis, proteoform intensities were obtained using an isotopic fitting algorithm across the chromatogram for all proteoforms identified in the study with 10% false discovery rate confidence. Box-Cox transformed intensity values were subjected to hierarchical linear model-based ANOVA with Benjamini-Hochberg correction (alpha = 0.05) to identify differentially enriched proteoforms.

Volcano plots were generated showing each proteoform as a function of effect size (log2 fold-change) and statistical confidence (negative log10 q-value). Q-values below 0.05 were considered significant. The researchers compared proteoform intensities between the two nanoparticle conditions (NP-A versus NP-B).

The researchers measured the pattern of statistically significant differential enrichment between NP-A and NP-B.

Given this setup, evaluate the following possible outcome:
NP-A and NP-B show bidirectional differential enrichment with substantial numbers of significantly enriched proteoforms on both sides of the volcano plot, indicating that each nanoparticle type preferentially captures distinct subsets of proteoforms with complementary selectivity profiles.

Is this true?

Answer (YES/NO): YES